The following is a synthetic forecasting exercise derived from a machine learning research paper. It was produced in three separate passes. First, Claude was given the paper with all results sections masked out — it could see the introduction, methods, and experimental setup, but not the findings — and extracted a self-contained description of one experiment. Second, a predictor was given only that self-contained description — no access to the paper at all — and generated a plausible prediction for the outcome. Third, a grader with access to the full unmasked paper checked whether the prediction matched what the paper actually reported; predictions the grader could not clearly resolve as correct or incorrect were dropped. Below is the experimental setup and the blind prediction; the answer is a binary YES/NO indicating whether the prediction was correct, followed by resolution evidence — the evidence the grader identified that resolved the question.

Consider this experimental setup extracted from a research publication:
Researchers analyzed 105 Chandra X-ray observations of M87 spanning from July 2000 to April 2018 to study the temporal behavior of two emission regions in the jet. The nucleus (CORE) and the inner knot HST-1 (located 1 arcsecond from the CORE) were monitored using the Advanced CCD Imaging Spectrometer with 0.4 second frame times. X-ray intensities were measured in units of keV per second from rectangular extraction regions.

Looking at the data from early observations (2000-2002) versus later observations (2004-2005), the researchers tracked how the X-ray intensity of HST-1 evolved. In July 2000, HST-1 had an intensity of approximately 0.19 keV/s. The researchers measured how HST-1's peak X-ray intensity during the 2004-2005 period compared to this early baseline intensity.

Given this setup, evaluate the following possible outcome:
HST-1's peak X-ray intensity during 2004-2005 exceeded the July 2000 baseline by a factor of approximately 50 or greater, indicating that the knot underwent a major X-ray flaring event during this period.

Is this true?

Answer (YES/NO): YES